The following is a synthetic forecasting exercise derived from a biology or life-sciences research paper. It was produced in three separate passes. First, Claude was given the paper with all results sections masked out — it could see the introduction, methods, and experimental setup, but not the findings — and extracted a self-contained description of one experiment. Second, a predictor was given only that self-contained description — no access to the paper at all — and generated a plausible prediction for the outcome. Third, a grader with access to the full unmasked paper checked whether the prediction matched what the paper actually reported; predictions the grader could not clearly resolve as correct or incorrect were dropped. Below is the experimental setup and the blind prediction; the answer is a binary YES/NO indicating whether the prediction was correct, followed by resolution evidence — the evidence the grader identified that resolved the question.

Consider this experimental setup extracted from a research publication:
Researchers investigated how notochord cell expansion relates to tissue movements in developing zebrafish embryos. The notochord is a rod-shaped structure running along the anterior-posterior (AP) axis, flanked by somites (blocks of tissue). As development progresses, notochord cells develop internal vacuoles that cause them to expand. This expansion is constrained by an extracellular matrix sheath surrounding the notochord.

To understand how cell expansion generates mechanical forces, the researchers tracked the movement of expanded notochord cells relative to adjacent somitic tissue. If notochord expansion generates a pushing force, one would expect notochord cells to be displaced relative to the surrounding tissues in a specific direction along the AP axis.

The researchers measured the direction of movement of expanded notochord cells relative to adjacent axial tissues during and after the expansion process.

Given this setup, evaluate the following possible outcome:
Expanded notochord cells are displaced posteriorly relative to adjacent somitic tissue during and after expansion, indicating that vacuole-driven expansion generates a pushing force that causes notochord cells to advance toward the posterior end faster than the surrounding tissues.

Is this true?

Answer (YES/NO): YES